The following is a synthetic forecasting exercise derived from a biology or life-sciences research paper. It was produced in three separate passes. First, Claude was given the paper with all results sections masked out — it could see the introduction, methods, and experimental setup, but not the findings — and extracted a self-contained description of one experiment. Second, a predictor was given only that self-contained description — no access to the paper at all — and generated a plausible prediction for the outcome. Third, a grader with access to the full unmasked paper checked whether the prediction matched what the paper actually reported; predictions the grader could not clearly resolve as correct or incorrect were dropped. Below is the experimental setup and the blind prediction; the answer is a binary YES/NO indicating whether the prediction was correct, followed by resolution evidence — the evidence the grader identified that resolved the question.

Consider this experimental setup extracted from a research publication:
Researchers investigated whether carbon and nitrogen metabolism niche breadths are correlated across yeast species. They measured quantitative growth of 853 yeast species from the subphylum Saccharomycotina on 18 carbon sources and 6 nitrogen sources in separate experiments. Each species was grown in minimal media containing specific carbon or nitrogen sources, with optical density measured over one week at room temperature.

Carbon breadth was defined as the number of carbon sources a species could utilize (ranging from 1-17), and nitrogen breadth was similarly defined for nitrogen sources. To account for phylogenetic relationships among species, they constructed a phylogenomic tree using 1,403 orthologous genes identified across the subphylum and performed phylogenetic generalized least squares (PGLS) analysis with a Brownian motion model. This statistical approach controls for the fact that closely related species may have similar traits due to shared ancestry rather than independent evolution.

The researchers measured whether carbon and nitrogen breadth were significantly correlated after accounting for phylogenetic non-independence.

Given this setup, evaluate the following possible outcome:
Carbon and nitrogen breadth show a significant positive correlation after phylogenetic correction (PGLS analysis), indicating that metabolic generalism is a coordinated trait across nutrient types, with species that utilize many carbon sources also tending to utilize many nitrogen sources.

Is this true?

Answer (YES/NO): YES